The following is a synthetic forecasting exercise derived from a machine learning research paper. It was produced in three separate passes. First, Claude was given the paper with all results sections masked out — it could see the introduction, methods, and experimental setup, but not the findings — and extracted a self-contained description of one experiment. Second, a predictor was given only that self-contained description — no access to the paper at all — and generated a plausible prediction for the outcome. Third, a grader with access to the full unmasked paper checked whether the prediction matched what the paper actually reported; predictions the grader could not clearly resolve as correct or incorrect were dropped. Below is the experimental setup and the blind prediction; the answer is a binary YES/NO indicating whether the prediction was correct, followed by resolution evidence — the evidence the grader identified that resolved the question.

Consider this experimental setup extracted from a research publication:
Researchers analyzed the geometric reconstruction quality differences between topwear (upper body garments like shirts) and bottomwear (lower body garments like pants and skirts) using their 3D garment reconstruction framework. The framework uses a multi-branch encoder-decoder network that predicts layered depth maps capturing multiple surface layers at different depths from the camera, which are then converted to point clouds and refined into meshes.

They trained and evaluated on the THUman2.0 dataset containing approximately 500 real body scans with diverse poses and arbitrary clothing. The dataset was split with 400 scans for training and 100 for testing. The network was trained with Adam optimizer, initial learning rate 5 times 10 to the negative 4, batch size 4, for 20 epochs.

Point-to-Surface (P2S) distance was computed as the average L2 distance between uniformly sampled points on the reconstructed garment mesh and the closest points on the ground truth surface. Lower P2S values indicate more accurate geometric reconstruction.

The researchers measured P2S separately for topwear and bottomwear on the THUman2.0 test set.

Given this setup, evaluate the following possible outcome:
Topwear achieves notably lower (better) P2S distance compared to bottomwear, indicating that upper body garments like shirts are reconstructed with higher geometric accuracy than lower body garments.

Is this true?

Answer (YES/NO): NO